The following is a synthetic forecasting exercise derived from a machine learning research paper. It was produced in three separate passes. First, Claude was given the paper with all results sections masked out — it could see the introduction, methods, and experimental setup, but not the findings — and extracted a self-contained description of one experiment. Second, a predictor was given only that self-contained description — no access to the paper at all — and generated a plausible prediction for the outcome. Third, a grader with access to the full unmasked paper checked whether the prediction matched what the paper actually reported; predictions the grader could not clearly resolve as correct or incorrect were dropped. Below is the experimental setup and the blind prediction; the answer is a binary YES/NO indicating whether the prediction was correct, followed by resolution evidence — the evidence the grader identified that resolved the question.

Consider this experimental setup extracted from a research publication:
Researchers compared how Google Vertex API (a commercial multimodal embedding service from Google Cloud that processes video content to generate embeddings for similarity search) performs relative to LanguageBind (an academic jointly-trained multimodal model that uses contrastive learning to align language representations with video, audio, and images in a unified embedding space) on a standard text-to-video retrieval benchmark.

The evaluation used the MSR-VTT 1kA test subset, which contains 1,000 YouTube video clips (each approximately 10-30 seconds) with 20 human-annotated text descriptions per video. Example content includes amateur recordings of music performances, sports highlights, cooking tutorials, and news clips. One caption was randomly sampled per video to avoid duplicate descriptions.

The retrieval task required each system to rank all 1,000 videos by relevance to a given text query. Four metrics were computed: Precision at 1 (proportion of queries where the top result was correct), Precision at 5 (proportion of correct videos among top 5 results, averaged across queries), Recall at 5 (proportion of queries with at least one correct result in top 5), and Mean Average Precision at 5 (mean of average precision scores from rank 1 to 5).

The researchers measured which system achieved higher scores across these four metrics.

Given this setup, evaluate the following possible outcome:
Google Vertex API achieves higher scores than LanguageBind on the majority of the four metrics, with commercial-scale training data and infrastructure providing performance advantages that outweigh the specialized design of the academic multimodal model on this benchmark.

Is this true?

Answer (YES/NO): NO